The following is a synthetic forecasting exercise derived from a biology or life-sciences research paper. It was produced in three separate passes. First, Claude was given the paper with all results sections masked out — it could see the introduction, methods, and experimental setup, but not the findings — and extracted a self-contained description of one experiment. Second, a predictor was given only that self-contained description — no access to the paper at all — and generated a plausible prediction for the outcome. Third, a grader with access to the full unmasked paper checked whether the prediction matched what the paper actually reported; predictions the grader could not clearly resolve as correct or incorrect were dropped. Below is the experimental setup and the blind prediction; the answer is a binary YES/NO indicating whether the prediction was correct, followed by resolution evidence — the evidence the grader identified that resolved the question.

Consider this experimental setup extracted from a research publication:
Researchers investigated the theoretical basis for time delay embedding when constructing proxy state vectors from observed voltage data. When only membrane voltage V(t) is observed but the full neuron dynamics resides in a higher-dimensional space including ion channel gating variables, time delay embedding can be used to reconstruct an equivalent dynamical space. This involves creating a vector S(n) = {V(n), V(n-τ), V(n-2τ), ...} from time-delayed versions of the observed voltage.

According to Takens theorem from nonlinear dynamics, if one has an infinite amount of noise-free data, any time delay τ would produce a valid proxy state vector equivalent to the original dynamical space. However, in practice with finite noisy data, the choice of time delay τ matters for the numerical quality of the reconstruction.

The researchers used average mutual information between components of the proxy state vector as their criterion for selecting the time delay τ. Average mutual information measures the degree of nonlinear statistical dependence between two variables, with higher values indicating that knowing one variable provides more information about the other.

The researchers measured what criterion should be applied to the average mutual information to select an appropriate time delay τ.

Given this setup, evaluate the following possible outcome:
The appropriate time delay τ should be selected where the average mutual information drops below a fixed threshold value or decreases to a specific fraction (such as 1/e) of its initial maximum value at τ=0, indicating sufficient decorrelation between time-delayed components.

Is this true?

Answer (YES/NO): NO